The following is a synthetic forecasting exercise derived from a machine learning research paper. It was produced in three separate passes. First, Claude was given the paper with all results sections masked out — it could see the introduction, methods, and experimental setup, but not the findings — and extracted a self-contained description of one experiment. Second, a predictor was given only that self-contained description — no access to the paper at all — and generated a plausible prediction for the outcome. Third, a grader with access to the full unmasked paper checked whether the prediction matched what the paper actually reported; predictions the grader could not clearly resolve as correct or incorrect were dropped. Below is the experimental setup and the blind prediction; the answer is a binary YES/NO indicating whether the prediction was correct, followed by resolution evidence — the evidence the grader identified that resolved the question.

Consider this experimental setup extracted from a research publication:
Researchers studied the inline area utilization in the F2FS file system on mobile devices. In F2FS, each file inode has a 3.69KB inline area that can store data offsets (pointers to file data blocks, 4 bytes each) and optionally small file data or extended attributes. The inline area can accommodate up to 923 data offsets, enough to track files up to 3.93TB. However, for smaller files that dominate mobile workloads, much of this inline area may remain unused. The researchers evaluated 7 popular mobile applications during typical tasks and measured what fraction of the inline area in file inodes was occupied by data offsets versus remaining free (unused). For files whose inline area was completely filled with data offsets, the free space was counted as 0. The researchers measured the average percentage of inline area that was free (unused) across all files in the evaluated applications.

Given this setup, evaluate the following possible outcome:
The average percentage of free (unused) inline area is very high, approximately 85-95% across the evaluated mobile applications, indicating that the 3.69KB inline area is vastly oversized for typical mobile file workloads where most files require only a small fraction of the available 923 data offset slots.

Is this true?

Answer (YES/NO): YES